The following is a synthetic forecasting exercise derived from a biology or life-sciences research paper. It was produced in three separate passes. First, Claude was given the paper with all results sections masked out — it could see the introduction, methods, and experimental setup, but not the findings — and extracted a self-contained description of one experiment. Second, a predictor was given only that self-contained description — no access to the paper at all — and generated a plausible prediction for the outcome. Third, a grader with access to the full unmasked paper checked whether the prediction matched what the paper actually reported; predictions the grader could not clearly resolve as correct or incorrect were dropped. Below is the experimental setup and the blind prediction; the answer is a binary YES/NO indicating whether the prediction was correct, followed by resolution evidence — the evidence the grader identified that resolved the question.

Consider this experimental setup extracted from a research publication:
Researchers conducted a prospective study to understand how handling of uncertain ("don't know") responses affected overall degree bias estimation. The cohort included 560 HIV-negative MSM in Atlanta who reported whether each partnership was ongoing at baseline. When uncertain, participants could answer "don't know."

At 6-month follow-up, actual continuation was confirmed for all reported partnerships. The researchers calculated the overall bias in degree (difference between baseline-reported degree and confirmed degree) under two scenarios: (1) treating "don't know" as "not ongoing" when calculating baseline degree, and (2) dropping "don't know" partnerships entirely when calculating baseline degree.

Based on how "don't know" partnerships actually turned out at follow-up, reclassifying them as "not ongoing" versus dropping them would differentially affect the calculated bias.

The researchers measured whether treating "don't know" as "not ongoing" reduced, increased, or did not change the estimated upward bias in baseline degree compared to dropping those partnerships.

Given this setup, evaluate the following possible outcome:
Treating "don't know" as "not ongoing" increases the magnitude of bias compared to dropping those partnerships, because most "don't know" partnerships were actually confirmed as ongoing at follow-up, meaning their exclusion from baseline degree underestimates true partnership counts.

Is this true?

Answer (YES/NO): NO